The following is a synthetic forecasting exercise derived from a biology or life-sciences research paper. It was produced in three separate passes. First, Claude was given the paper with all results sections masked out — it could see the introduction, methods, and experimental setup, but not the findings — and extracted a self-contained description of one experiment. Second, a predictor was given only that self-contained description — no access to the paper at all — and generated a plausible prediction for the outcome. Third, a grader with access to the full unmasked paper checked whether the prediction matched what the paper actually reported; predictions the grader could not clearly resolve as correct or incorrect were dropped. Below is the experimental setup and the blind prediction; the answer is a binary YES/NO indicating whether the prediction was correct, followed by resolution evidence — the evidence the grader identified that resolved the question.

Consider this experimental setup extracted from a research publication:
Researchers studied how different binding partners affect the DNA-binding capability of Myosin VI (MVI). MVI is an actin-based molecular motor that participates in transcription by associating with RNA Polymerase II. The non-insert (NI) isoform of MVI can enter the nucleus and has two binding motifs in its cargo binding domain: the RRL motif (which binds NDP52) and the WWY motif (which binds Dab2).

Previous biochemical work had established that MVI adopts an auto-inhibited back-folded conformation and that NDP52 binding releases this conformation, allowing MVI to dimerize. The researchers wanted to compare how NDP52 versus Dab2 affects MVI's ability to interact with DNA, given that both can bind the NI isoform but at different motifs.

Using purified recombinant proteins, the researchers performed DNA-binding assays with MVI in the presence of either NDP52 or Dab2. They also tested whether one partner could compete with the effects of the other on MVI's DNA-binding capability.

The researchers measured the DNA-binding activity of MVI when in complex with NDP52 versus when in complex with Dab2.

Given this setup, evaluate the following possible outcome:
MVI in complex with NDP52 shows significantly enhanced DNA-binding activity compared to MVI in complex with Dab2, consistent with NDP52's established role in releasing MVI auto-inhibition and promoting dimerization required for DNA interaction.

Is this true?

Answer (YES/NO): YES